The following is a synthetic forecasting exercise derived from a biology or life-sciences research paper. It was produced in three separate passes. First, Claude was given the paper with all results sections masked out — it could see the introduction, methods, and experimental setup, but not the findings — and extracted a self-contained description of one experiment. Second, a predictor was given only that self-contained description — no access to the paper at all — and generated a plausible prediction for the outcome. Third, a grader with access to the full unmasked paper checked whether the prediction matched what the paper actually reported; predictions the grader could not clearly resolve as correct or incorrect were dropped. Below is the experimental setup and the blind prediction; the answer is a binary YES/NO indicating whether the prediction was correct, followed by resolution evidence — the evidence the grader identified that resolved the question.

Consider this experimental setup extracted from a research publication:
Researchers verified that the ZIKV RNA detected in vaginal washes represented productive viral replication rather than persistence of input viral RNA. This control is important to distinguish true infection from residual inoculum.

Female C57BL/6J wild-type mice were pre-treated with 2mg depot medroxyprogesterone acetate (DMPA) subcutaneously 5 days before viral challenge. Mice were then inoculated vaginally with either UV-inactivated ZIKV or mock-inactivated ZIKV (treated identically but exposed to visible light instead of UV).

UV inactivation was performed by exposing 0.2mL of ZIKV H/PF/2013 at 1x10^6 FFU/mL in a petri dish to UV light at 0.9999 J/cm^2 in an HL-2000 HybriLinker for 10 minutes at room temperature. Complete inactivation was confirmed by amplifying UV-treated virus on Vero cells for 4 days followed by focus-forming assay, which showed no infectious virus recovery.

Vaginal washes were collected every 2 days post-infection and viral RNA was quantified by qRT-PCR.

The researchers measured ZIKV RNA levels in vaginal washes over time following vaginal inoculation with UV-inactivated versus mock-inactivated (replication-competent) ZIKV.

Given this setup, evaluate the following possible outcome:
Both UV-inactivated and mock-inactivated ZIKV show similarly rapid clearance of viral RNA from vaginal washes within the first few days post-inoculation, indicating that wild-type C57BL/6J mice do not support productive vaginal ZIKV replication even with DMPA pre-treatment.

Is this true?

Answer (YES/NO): NO